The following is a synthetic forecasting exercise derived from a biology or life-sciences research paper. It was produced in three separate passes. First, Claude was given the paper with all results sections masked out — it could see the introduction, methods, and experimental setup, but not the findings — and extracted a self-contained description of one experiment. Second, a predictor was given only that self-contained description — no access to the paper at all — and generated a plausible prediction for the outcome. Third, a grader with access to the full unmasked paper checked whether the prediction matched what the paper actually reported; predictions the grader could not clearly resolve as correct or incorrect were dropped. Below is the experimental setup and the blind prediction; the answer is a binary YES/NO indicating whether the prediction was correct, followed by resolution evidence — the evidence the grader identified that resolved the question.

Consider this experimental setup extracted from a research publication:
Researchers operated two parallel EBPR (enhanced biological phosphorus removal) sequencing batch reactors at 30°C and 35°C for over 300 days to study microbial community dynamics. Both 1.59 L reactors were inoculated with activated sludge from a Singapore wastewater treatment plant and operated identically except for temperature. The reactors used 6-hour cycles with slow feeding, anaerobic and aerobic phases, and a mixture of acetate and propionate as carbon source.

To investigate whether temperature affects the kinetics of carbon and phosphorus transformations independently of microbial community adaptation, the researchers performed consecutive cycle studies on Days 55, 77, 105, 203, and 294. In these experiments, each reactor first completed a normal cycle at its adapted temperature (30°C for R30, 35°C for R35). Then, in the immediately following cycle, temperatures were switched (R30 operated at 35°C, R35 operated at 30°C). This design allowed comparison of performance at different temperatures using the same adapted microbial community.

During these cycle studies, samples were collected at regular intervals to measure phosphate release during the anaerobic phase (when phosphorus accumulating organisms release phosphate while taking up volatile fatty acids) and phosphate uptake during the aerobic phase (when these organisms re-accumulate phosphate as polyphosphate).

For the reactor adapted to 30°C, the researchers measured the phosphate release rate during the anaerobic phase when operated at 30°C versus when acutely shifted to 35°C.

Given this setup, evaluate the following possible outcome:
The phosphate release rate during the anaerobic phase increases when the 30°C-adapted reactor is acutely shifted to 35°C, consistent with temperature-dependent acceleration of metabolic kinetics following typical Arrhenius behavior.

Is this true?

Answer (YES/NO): YES